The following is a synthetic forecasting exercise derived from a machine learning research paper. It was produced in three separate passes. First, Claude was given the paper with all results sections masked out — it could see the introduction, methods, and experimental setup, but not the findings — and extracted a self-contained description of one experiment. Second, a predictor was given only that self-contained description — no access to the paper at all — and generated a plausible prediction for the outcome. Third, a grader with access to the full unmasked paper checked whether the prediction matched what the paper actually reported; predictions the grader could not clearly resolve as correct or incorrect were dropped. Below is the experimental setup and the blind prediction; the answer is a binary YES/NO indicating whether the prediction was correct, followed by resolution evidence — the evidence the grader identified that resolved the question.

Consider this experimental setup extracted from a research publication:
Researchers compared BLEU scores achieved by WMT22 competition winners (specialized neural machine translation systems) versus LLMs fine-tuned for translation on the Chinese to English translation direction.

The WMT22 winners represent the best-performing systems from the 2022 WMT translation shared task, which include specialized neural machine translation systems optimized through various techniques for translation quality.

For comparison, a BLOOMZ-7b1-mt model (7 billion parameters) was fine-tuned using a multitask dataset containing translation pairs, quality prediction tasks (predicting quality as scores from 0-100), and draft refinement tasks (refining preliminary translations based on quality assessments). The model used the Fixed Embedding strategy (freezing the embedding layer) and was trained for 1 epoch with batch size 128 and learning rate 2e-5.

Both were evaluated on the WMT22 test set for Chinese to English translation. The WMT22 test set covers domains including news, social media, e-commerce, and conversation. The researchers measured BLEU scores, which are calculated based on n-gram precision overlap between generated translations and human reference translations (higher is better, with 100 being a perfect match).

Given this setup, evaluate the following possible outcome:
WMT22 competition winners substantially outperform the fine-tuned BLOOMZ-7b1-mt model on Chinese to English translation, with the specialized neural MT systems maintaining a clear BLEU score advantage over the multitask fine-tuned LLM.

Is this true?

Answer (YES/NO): YES